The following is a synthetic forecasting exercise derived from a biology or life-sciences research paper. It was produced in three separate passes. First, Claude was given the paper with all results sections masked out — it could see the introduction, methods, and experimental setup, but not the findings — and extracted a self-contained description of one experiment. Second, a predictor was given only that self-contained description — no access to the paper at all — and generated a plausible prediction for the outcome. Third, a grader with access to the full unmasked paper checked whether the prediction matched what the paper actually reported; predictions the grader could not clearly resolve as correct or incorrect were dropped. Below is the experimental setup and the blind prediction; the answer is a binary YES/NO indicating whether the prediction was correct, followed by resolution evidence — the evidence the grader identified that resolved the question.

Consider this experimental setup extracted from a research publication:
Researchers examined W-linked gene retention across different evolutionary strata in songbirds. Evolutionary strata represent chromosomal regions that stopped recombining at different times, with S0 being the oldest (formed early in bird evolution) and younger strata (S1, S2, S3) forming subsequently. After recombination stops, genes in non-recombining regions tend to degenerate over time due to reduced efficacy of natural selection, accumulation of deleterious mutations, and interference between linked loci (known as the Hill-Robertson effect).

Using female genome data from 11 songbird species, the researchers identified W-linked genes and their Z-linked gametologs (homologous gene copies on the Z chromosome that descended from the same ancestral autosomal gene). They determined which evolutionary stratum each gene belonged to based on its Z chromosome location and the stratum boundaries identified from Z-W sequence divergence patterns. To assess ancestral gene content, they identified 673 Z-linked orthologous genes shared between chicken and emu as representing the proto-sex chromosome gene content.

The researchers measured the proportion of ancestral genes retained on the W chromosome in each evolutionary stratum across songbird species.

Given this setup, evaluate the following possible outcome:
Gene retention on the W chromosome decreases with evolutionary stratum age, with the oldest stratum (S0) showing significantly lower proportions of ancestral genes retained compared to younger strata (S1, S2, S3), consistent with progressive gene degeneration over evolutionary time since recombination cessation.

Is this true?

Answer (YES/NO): YES